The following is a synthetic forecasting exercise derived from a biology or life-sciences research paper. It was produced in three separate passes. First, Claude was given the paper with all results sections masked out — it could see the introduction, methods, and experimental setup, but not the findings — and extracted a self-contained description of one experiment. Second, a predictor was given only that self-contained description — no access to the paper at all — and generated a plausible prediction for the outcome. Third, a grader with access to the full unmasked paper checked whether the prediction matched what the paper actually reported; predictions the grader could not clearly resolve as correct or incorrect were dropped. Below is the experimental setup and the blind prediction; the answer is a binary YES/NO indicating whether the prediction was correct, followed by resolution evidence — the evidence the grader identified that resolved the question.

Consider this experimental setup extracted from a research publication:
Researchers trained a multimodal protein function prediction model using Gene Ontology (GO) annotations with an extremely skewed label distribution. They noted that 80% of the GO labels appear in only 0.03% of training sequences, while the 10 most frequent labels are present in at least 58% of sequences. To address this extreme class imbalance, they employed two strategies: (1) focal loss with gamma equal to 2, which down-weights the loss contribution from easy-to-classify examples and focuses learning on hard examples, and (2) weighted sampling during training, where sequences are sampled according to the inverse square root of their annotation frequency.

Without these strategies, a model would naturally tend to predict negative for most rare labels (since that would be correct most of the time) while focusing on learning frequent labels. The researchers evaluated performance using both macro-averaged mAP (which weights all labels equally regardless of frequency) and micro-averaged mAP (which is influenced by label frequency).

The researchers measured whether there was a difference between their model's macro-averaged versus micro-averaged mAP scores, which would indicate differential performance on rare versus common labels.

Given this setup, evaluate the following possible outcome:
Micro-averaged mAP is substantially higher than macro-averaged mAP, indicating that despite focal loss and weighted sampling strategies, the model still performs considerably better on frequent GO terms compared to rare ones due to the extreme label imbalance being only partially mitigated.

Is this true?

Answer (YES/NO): YES